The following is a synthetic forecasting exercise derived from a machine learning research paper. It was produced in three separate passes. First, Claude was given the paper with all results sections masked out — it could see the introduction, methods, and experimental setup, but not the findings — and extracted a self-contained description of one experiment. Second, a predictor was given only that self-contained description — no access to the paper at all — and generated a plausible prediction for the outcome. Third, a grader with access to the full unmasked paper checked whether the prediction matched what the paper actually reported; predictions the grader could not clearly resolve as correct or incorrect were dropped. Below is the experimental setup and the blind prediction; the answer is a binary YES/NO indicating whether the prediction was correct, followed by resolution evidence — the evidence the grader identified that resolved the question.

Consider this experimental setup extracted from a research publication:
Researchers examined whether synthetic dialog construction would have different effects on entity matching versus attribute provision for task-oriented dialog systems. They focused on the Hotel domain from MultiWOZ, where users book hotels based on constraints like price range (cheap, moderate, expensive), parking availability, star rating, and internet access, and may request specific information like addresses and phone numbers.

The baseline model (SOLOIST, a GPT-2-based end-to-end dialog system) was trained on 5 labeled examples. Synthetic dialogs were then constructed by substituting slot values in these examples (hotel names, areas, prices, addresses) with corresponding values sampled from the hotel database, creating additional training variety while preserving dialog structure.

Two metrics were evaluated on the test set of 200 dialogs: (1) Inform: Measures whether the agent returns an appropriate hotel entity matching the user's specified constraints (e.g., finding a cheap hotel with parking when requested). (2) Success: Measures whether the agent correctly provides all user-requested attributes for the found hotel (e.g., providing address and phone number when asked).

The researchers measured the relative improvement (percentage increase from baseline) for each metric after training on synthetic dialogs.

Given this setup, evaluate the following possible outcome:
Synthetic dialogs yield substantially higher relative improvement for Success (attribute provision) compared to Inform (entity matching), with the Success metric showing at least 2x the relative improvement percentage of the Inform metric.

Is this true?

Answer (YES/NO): YES